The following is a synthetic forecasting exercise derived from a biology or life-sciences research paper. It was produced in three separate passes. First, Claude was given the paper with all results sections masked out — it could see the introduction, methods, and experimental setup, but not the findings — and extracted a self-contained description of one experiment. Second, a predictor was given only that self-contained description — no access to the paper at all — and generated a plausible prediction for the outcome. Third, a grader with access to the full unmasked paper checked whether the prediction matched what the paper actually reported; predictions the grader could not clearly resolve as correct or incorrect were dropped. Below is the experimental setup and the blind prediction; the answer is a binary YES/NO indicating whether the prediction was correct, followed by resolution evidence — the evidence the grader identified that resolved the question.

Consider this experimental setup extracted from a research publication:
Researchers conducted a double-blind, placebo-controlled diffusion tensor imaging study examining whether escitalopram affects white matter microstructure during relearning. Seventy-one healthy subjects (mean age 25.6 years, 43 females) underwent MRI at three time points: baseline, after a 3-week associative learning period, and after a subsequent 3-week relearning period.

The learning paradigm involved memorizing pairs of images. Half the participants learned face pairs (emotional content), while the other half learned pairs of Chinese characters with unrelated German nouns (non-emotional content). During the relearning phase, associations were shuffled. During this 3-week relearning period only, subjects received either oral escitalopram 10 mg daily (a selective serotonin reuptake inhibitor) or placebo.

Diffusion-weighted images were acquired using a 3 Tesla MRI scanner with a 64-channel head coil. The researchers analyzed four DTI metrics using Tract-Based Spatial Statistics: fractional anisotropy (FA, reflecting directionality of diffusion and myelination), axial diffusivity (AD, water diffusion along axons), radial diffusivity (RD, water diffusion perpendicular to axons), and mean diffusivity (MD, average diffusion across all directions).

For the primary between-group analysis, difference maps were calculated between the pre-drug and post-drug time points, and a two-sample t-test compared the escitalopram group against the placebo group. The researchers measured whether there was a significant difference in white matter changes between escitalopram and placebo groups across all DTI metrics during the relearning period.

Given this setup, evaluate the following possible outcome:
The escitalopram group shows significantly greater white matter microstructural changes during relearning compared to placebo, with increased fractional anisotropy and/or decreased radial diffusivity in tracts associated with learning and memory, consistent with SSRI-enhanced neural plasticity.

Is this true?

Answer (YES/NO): NO